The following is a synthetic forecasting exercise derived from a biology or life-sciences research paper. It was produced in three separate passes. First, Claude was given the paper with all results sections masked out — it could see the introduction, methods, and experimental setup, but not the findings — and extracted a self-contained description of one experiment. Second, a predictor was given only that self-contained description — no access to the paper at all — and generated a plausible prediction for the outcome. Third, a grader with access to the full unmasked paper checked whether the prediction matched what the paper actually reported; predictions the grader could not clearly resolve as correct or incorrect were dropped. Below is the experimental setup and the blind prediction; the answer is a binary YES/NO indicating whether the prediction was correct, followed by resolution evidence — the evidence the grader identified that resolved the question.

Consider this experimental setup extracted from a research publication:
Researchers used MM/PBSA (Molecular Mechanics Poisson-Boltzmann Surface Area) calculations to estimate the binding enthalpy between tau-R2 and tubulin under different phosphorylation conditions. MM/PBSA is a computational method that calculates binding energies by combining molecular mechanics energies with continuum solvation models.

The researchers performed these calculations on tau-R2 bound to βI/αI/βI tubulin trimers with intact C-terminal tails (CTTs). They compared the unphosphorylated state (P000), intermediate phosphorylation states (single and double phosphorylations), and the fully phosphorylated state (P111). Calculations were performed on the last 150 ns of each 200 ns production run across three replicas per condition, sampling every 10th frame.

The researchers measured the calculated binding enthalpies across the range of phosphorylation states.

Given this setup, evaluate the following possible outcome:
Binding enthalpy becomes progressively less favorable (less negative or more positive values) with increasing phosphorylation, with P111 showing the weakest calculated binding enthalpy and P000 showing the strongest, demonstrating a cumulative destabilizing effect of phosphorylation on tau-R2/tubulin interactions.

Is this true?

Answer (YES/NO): NO